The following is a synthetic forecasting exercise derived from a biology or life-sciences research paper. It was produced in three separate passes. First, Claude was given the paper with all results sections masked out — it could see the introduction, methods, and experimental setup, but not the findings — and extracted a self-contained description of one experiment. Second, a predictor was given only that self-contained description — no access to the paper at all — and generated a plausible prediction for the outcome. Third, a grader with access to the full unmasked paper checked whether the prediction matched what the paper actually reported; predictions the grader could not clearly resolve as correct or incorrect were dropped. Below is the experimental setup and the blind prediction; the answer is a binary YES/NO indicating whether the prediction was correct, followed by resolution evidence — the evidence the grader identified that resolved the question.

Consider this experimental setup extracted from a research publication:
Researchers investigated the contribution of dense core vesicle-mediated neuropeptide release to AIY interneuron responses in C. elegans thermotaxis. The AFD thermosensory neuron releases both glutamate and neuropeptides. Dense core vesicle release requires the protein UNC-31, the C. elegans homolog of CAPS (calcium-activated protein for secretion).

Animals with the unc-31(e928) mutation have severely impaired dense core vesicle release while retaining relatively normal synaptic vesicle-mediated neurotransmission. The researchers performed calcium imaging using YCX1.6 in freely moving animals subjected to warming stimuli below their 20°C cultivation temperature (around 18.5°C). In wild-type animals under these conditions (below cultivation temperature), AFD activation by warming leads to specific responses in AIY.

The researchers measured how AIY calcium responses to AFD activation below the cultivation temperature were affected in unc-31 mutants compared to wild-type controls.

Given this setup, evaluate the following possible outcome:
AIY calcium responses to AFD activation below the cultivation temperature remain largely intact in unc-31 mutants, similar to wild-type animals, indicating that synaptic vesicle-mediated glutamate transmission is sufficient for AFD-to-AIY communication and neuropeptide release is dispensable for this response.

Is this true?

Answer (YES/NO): NO